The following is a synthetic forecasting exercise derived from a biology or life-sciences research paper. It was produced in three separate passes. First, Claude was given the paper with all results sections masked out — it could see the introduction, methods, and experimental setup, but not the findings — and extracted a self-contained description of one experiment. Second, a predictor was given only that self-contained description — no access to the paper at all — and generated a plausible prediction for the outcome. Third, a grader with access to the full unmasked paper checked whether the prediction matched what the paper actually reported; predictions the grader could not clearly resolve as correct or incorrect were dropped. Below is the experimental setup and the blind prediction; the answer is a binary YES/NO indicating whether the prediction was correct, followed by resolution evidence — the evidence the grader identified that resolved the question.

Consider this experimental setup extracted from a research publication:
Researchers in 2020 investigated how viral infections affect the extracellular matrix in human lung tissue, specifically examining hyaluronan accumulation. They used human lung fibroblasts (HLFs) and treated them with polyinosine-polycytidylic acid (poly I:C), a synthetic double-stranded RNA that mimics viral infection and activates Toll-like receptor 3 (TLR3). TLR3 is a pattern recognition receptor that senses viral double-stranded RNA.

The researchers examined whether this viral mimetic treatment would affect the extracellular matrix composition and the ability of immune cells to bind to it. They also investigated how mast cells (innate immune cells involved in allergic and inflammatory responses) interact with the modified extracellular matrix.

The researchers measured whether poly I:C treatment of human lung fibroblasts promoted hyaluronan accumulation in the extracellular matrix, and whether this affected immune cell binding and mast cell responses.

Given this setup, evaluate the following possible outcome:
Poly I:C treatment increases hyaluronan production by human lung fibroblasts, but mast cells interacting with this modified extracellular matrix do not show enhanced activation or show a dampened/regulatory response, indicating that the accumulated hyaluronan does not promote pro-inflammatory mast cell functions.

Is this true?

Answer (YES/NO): NO